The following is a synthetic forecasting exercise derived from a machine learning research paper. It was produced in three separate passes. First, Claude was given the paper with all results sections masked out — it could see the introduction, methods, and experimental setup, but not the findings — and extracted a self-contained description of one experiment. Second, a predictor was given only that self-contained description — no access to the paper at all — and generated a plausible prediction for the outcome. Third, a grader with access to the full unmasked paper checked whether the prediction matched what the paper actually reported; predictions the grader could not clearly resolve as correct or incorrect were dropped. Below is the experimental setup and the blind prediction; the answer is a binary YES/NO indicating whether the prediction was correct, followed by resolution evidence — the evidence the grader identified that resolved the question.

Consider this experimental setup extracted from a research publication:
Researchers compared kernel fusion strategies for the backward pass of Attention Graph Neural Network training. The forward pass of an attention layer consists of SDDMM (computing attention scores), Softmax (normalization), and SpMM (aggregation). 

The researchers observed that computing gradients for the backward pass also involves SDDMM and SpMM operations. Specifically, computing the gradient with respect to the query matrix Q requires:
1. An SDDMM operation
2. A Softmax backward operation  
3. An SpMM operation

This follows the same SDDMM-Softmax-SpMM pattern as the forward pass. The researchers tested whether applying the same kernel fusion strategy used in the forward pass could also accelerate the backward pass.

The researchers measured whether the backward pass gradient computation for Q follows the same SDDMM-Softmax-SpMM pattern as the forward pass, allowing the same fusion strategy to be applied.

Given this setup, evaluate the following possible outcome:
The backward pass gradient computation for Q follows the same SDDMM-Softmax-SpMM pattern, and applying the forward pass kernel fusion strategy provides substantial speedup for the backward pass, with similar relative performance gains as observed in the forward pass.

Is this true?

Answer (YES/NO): NO